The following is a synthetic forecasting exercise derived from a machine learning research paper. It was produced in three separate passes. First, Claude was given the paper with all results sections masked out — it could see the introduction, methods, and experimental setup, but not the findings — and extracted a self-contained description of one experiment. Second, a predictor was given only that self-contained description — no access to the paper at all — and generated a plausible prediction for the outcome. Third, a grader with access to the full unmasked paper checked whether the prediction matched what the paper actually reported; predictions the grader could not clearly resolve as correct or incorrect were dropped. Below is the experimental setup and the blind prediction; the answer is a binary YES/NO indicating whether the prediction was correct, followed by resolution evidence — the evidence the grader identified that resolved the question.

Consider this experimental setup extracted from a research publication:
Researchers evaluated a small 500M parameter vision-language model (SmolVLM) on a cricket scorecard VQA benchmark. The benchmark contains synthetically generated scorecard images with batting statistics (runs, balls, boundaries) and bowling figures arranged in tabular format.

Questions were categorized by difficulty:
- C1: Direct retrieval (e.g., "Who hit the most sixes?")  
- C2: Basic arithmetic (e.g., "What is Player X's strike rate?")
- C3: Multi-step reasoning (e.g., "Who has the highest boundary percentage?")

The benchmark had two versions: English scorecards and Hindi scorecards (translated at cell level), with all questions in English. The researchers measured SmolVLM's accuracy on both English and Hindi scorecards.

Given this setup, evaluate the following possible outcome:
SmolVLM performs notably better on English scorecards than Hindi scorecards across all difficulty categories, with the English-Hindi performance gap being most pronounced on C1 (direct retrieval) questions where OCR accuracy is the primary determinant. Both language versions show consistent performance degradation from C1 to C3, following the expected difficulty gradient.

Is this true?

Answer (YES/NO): NO